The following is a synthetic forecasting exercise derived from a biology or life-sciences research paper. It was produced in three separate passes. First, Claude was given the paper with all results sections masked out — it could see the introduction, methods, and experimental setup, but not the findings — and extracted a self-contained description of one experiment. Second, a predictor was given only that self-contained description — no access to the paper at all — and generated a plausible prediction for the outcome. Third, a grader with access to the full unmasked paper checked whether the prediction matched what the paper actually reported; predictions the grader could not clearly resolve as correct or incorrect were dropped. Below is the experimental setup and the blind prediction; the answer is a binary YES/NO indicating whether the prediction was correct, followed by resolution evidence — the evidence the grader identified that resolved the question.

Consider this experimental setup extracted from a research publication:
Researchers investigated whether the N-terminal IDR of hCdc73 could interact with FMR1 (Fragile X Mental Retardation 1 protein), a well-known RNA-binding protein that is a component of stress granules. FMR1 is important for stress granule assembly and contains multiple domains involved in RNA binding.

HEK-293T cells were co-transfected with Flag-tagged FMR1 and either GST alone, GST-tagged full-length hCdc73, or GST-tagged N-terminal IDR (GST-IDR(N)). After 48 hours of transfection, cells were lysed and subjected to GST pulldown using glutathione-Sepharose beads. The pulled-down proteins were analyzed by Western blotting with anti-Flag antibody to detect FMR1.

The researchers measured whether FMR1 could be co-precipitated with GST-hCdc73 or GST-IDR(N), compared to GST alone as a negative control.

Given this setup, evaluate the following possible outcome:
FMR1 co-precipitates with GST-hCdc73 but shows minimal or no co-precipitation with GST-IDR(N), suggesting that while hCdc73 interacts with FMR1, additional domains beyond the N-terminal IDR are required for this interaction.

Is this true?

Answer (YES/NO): NO